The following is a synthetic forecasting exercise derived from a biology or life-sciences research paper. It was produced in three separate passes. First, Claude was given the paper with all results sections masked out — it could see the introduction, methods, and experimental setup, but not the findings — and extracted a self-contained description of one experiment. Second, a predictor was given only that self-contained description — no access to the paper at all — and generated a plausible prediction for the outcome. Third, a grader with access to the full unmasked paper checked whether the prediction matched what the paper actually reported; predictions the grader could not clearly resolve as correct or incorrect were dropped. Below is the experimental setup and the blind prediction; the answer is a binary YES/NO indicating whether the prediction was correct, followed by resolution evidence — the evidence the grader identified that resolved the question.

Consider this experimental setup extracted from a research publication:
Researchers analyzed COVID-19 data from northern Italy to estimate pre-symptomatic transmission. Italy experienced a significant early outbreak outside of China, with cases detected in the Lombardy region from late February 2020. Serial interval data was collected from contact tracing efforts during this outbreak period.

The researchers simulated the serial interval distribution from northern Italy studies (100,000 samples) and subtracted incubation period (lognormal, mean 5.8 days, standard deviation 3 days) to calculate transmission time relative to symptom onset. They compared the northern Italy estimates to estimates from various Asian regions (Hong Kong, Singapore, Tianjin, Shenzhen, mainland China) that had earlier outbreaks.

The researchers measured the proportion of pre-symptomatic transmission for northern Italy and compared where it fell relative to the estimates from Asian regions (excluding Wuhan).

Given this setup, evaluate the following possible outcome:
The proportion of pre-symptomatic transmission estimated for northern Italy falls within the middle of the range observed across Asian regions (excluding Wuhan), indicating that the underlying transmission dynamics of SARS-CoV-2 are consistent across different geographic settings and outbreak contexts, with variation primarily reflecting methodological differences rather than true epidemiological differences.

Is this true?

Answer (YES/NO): NO